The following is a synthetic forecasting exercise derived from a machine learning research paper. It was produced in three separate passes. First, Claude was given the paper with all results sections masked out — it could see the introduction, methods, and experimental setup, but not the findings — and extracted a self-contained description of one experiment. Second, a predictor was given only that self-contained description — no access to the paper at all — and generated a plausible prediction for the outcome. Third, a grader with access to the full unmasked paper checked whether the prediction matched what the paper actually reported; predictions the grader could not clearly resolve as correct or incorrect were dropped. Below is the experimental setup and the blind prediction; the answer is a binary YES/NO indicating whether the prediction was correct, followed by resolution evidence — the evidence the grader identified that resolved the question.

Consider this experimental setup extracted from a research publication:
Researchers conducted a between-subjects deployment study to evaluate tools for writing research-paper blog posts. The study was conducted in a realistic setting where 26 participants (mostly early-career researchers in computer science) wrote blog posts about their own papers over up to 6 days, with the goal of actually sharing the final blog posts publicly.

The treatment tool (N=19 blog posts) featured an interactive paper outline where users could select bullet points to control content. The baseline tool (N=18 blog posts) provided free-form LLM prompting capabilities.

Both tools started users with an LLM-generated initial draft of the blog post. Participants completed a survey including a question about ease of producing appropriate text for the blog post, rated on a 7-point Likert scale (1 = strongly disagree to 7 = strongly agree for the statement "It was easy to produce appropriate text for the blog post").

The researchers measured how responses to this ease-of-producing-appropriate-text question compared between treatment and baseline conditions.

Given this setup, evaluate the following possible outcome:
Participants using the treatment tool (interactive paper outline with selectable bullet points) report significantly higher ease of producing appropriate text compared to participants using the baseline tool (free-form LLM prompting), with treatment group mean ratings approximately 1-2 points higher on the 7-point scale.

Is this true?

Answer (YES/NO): NO